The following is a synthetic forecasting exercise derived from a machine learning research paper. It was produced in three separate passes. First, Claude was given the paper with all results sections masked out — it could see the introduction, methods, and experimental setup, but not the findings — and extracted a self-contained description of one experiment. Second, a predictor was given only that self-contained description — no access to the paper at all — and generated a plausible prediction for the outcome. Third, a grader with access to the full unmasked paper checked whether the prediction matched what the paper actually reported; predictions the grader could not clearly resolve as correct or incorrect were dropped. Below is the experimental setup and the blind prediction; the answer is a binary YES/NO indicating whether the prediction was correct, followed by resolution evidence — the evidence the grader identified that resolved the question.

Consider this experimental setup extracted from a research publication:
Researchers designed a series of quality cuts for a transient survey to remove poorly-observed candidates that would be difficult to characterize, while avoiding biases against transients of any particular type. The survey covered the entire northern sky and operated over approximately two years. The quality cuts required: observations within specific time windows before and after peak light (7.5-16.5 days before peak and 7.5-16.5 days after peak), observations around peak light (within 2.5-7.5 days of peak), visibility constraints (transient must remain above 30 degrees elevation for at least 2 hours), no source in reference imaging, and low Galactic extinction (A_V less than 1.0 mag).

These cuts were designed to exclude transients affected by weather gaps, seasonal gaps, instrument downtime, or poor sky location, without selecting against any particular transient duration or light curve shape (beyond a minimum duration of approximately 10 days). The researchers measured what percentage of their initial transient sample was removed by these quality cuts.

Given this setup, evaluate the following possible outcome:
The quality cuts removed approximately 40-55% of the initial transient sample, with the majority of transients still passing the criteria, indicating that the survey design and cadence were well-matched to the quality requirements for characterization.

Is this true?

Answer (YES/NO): YES